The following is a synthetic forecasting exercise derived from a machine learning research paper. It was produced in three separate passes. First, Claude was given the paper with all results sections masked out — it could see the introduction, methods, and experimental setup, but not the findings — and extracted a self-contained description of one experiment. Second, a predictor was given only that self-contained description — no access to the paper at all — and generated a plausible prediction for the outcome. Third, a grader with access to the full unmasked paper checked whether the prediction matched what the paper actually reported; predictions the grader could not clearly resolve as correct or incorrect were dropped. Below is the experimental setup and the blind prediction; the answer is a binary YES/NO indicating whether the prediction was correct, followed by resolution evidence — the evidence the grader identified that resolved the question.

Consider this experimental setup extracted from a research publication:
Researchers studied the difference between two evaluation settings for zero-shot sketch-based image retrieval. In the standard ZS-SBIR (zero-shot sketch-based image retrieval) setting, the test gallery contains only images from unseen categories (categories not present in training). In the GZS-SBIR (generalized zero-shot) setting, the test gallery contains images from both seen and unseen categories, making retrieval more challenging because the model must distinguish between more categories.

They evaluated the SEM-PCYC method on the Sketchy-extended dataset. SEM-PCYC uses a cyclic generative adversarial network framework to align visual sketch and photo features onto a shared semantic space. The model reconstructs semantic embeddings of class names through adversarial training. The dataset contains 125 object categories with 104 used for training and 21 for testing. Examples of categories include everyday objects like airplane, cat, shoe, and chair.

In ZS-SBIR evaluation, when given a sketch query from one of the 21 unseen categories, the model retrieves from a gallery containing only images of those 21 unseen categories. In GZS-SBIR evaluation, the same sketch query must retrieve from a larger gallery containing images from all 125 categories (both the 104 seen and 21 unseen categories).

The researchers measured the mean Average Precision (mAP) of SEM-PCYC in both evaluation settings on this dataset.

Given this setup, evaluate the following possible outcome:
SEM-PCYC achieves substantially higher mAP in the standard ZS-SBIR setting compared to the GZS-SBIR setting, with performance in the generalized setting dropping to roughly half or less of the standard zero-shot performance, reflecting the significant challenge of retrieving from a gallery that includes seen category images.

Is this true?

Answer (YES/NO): NO